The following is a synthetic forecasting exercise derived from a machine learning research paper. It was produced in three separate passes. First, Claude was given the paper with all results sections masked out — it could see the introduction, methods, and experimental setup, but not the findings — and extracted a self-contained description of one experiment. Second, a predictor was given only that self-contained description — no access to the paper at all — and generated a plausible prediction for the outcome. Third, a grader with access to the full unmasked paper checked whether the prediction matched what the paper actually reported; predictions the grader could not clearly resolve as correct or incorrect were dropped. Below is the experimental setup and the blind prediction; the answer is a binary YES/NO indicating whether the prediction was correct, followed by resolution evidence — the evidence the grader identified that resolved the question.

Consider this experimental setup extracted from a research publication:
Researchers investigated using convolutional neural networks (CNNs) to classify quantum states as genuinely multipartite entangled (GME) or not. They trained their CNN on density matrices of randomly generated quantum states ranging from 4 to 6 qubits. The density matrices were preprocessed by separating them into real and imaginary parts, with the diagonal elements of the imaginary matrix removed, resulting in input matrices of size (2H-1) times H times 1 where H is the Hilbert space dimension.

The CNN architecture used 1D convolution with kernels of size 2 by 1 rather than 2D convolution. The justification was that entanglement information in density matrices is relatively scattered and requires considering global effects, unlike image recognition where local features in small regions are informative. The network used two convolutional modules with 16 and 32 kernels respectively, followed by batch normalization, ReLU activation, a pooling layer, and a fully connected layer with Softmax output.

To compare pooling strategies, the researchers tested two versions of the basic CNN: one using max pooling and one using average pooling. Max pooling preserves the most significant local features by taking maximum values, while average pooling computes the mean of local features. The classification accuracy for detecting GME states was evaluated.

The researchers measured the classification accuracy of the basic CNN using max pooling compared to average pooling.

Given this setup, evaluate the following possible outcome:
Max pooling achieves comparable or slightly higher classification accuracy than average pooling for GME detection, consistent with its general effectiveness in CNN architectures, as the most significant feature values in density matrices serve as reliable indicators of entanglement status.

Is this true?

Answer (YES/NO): YES